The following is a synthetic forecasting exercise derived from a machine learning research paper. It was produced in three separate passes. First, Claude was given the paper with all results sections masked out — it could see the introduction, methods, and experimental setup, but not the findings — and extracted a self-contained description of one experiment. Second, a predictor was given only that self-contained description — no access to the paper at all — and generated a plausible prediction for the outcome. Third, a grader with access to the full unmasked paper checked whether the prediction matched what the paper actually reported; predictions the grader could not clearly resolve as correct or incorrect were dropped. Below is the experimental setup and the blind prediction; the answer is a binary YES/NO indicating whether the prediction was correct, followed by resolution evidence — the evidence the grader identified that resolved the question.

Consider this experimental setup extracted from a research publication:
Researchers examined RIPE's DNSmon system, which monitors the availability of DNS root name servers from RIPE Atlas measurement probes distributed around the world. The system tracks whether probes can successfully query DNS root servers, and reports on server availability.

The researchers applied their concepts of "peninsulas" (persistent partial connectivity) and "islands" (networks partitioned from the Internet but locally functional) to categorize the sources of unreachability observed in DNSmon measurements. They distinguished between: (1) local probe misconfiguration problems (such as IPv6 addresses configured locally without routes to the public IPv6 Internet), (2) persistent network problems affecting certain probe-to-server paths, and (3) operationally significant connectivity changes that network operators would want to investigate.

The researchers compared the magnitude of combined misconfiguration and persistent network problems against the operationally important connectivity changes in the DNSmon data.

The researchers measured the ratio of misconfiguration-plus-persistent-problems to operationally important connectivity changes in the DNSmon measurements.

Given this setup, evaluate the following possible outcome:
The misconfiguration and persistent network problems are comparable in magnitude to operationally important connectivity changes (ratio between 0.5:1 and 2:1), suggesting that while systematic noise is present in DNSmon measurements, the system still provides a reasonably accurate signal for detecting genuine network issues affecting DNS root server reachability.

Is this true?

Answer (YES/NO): NO